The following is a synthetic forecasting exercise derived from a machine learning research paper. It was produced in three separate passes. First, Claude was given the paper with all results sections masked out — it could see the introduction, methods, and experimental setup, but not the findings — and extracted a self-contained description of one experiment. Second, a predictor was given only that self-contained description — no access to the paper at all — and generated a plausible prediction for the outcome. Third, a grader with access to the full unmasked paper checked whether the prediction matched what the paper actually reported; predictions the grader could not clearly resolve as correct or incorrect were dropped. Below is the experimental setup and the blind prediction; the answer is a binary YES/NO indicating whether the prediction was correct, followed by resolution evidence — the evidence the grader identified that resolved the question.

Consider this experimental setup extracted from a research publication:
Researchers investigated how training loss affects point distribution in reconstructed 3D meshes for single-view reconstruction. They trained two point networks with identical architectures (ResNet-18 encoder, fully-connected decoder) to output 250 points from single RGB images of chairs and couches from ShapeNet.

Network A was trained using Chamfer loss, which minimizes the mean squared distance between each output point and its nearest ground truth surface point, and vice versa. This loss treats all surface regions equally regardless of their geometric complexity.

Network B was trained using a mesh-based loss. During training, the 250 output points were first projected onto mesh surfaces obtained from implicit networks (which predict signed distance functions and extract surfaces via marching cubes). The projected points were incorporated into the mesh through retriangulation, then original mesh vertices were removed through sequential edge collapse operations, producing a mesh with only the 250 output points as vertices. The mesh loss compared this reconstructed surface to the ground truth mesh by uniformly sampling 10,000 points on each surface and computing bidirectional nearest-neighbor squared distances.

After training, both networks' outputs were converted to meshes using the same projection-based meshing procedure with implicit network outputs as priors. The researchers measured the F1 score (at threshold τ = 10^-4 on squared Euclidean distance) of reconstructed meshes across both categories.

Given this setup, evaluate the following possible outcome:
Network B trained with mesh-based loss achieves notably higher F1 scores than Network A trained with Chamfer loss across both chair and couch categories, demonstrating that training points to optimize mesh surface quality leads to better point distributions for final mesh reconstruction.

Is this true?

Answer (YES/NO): NO